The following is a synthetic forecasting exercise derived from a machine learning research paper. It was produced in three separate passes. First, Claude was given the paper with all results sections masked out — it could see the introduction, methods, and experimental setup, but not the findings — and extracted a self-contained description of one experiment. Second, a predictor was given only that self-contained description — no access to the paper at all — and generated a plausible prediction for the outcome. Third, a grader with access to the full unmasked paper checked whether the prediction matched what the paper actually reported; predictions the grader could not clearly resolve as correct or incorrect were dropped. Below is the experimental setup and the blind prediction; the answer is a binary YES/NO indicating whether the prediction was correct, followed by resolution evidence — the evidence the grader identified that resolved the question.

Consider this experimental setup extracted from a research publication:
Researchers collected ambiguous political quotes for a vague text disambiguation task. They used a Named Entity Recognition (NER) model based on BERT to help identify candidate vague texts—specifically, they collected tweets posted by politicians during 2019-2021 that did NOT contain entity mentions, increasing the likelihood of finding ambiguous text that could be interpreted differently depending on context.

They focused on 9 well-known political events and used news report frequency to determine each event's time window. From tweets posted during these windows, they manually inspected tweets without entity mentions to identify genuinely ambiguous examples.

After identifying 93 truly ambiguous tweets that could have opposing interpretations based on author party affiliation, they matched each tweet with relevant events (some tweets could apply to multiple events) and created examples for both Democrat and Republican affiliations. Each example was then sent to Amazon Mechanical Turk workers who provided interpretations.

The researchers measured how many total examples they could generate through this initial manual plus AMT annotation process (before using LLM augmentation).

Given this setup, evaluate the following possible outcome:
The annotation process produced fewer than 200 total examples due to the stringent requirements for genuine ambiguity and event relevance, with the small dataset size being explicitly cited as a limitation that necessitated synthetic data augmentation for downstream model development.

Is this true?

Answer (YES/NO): NO